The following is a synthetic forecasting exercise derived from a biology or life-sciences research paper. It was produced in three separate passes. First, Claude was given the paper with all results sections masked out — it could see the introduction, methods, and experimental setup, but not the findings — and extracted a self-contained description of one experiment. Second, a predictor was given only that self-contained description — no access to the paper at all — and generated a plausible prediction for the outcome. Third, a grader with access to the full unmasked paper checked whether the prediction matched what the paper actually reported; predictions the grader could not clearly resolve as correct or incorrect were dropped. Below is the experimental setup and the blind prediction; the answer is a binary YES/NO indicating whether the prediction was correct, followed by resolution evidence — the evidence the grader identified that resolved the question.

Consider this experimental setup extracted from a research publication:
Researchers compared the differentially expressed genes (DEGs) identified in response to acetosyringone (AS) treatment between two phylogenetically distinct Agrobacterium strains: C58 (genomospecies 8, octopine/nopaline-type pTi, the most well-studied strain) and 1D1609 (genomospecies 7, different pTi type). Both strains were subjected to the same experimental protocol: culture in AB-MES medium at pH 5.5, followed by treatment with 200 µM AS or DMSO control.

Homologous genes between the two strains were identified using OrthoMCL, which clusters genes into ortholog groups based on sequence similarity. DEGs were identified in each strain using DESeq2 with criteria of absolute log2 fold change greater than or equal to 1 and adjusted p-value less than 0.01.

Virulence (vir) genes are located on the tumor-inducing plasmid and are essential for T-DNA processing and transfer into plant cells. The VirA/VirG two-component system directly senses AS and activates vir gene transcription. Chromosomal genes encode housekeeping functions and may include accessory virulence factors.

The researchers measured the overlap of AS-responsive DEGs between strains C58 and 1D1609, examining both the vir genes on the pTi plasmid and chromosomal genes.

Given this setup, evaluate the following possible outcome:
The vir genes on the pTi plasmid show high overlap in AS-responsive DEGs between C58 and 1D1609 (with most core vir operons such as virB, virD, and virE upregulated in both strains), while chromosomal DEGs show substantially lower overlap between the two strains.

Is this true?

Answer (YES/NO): YES